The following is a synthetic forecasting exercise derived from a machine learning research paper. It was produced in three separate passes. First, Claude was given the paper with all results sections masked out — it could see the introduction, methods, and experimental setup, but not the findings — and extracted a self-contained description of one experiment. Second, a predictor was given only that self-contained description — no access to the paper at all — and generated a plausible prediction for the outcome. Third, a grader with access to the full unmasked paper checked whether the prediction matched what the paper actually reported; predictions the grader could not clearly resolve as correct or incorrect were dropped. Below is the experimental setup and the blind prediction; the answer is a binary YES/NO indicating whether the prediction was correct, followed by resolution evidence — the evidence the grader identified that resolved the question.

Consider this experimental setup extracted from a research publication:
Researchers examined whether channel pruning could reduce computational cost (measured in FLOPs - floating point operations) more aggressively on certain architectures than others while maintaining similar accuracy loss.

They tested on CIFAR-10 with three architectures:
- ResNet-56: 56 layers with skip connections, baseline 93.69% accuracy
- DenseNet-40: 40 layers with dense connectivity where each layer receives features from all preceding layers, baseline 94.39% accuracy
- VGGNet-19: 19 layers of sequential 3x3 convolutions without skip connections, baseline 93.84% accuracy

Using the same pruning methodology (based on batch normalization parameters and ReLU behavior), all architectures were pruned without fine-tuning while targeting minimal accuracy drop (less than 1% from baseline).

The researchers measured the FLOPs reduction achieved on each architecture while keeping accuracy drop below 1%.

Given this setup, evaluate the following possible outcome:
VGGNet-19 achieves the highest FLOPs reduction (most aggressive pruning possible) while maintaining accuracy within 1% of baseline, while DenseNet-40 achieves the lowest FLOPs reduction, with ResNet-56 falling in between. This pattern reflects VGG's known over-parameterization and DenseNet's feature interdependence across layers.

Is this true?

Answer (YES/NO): NO